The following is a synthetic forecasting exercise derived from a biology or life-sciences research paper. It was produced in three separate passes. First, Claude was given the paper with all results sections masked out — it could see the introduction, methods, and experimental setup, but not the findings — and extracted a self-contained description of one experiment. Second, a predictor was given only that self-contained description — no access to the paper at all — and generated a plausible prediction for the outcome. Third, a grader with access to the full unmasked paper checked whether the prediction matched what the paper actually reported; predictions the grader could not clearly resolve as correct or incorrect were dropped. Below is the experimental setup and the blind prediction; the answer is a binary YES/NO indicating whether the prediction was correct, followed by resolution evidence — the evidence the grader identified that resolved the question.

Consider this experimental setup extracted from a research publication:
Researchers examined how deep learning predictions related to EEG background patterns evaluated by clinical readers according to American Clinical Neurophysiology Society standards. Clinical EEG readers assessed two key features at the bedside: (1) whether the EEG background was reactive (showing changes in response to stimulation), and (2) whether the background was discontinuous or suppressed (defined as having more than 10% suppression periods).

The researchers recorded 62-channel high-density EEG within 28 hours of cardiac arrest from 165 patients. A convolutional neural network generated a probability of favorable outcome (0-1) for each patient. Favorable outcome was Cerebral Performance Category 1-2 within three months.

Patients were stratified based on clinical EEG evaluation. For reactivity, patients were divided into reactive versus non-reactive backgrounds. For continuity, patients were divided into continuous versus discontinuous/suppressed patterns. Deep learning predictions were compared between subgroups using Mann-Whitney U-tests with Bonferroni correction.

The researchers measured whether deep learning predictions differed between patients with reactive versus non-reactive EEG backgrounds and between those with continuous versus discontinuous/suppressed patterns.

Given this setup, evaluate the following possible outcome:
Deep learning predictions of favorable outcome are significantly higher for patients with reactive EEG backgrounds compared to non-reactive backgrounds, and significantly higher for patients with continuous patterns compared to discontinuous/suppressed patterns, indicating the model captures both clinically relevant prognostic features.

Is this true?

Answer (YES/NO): YES